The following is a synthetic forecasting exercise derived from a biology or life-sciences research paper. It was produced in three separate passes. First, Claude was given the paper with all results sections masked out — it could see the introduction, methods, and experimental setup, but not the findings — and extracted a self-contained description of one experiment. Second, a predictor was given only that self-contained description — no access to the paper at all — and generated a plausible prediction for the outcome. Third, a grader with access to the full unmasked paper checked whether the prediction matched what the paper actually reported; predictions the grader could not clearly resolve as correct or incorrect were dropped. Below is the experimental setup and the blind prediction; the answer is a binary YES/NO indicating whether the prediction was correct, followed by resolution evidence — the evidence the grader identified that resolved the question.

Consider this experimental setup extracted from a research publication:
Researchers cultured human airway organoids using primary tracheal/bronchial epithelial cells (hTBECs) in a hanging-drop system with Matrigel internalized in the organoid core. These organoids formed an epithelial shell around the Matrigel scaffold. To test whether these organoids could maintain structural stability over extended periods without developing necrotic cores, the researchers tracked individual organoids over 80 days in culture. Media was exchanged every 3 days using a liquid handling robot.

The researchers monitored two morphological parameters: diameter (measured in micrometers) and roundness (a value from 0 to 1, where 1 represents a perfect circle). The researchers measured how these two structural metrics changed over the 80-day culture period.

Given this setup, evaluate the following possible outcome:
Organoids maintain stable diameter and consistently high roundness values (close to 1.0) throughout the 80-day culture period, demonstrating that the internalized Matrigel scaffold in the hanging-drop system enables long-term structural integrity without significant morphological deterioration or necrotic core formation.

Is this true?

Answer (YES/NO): NO